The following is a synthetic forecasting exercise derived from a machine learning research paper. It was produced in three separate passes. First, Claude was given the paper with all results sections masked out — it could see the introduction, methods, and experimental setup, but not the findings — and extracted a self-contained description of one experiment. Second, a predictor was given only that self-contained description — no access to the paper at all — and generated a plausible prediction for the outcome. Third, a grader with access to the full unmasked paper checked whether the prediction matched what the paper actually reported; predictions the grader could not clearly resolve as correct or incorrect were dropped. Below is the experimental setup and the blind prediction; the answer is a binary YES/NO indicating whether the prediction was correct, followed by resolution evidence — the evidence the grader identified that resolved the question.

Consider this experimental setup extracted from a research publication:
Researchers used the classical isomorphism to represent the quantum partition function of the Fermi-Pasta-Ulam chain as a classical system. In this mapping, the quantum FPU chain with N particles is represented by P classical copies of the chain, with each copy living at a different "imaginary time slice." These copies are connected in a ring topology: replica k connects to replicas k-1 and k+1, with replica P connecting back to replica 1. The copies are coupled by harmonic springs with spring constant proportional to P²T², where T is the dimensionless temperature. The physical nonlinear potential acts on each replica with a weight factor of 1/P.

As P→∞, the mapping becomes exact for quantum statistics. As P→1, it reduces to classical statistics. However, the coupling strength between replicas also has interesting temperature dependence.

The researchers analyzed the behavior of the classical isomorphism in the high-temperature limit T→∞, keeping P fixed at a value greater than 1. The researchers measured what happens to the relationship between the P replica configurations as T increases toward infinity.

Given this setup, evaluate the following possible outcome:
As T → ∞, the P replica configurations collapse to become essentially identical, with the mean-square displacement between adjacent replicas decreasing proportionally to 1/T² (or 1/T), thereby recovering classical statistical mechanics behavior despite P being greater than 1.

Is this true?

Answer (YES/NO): YES